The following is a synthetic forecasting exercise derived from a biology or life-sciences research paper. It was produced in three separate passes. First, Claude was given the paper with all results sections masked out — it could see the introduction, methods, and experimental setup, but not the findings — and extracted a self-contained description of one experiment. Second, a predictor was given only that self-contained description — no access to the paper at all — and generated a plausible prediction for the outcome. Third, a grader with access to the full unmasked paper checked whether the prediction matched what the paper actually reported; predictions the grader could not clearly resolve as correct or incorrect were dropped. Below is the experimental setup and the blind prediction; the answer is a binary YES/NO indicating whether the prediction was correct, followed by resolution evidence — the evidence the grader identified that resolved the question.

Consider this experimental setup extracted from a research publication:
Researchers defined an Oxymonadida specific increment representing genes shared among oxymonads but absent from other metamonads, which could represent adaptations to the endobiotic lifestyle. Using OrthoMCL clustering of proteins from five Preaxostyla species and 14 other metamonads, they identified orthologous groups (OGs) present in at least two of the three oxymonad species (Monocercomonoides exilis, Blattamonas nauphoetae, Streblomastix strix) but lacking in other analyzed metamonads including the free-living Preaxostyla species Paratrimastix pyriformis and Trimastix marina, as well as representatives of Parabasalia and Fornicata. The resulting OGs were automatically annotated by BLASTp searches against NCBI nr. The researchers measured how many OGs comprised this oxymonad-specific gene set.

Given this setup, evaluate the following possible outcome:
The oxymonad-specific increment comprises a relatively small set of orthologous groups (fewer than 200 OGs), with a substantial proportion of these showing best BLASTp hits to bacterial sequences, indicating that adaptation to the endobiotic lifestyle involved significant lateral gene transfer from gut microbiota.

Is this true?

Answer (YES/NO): NO